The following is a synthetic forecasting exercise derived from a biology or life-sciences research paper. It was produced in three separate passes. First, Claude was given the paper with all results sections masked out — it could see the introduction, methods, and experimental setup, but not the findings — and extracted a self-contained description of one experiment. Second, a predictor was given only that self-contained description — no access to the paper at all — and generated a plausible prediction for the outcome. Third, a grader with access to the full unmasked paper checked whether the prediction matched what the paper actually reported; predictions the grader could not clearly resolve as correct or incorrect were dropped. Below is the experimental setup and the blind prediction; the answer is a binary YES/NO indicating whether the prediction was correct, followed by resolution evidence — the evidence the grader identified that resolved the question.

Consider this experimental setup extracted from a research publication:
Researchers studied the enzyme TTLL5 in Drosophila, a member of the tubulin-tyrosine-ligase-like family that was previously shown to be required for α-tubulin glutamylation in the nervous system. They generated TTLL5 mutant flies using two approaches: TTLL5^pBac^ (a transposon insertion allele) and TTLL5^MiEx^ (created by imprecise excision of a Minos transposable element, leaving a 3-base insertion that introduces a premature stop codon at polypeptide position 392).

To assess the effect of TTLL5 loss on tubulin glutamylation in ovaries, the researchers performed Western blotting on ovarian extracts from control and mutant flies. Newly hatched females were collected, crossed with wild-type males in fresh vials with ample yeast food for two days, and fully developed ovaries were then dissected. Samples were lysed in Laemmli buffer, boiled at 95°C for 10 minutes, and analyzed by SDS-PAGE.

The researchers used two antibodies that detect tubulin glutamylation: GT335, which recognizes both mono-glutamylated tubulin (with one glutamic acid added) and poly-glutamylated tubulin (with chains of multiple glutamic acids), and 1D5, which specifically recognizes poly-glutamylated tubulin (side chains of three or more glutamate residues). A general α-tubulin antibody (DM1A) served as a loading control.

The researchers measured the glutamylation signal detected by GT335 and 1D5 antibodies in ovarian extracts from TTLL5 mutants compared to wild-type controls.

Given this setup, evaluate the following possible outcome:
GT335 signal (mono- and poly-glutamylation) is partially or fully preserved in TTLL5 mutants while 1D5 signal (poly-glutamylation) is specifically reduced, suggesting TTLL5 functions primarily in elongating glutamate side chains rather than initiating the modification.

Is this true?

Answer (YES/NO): NO